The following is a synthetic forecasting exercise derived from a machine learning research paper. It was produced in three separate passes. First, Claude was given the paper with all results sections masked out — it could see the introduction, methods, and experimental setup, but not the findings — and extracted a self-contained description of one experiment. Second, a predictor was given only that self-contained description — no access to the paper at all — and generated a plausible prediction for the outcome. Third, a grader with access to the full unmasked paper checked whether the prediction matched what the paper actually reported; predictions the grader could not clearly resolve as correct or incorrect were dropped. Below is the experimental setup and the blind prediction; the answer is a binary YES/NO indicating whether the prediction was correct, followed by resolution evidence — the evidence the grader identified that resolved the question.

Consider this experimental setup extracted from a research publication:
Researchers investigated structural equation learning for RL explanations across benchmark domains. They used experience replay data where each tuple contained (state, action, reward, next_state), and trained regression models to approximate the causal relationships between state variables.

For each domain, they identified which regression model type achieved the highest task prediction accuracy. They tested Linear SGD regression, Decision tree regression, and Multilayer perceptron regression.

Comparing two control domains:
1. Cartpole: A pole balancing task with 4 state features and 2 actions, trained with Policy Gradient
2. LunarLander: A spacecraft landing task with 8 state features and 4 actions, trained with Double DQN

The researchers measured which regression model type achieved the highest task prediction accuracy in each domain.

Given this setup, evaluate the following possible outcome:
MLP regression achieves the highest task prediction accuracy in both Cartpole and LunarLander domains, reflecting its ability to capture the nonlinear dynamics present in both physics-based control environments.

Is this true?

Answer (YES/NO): YES